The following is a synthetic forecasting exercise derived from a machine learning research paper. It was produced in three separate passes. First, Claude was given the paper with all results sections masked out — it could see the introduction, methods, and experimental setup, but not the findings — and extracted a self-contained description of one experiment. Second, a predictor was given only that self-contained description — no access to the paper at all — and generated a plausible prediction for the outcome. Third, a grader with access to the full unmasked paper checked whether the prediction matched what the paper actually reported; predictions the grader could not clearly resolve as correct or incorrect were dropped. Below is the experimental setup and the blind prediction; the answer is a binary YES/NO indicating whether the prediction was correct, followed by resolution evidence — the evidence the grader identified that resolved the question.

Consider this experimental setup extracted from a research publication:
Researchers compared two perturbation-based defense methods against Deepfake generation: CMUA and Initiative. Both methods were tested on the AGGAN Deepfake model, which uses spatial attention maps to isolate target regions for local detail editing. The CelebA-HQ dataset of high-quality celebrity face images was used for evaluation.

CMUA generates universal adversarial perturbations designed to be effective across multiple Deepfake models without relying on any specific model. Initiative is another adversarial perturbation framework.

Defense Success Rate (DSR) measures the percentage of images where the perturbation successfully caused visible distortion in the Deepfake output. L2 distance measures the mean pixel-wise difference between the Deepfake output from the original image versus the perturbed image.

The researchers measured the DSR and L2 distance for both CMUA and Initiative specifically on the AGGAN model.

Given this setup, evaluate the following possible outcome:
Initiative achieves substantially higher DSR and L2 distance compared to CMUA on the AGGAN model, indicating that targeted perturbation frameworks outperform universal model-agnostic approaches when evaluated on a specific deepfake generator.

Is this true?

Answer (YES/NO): NO